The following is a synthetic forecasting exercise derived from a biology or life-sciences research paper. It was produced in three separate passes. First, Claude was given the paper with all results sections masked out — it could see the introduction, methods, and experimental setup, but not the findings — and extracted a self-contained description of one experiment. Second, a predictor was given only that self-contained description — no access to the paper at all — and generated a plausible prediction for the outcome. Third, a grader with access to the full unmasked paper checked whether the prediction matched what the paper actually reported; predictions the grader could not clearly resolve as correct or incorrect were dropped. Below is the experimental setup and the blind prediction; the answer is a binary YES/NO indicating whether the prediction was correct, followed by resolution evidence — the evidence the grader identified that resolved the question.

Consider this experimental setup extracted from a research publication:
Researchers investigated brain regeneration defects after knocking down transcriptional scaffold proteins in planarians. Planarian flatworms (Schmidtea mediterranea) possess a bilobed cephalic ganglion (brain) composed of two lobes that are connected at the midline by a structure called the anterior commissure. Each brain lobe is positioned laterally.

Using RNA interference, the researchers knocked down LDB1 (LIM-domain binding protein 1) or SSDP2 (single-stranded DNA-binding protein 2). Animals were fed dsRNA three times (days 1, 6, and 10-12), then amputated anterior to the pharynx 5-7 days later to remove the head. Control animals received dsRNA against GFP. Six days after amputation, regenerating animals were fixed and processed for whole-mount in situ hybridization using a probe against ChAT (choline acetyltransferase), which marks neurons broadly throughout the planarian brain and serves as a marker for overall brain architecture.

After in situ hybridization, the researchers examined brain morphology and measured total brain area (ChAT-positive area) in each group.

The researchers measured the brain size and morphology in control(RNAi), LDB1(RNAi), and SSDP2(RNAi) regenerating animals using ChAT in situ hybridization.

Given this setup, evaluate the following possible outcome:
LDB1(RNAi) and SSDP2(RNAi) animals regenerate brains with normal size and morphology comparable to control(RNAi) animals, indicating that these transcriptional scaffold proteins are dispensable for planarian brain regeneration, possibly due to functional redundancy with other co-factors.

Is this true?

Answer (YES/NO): NO